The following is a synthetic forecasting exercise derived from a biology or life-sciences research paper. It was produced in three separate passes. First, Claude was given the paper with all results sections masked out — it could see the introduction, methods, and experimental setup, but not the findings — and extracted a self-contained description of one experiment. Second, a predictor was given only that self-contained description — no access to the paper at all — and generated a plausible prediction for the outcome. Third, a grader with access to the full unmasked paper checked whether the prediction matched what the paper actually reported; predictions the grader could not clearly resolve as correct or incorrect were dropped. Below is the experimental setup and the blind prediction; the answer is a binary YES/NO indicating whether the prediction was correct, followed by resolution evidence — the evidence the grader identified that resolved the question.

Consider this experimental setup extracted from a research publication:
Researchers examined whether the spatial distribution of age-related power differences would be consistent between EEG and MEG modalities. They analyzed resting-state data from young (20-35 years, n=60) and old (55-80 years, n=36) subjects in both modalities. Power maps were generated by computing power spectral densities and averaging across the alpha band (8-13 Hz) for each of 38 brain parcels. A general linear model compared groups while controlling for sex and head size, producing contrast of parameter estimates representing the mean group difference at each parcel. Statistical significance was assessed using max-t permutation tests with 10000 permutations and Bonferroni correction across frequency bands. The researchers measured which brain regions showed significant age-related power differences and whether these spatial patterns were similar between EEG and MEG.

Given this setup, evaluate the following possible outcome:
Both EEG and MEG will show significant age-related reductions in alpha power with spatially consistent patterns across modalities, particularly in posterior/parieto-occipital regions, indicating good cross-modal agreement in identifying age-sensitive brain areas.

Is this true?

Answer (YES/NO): NO